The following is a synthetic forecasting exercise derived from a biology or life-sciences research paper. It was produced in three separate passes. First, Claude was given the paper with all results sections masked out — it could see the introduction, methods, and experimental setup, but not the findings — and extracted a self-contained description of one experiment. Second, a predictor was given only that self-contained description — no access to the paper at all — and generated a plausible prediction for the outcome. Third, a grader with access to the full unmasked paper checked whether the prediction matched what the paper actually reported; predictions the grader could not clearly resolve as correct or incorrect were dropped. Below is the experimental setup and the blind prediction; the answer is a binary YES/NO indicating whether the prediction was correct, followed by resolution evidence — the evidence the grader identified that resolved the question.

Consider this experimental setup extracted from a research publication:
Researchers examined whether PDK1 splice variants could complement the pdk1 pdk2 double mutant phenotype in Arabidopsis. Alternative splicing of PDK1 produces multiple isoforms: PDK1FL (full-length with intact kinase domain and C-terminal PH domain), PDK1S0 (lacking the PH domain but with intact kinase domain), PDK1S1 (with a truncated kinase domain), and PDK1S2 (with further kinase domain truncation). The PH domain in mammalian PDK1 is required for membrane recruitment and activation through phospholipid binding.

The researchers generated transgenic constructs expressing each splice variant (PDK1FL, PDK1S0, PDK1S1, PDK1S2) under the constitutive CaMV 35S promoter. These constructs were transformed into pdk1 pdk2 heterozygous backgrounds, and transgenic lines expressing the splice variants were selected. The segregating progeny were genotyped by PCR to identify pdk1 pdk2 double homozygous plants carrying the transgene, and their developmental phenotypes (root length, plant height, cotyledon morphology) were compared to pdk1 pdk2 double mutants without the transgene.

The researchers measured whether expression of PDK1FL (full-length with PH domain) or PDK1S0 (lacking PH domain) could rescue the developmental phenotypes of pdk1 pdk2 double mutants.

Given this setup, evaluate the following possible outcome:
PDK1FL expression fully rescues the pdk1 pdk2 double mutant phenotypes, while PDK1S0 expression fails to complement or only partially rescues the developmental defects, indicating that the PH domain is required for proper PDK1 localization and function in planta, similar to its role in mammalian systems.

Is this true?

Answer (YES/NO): NO